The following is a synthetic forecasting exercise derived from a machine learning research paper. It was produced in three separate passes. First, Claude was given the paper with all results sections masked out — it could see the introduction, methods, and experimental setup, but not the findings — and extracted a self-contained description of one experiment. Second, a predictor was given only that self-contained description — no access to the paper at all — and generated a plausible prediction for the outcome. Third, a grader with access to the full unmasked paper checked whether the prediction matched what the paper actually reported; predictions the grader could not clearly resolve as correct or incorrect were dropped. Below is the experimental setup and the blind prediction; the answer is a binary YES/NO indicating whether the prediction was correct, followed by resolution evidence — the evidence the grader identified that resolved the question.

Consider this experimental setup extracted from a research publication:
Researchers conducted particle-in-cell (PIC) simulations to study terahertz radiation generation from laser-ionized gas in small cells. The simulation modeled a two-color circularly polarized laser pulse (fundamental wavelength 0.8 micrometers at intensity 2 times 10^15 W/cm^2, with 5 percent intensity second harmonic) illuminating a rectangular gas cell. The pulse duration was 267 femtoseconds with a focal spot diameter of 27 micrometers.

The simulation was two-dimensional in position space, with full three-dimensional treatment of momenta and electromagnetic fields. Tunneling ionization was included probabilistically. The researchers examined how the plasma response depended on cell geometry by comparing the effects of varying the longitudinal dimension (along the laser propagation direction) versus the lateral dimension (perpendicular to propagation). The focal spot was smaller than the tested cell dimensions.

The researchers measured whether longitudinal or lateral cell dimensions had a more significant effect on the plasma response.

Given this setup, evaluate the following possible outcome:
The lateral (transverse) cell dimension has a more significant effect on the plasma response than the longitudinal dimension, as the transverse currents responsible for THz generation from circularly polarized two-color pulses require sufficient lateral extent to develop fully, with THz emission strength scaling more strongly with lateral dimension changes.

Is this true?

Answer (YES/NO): NO